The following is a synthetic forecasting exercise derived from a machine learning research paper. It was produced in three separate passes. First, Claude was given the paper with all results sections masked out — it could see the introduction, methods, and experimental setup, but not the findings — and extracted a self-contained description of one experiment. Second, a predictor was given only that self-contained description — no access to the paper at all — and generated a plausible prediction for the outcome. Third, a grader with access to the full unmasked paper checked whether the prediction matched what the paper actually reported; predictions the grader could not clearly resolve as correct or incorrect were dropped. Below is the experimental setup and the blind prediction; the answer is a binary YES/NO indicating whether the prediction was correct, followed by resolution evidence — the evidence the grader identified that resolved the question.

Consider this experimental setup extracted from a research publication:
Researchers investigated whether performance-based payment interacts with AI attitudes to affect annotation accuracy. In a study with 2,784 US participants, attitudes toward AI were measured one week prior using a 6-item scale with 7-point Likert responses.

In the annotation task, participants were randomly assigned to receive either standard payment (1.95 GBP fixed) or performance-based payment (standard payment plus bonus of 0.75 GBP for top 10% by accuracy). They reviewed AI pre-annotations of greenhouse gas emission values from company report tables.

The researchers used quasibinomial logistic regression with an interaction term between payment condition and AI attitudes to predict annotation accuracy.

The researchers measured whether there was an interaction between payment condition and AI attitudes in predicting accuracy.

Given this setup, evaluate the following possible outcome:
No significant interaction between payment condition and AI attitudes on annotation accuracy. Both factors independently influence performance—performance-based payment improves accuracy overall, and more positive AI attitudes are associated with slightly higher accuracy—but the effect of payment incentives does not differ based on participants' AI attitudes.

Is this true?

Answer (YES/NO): NO